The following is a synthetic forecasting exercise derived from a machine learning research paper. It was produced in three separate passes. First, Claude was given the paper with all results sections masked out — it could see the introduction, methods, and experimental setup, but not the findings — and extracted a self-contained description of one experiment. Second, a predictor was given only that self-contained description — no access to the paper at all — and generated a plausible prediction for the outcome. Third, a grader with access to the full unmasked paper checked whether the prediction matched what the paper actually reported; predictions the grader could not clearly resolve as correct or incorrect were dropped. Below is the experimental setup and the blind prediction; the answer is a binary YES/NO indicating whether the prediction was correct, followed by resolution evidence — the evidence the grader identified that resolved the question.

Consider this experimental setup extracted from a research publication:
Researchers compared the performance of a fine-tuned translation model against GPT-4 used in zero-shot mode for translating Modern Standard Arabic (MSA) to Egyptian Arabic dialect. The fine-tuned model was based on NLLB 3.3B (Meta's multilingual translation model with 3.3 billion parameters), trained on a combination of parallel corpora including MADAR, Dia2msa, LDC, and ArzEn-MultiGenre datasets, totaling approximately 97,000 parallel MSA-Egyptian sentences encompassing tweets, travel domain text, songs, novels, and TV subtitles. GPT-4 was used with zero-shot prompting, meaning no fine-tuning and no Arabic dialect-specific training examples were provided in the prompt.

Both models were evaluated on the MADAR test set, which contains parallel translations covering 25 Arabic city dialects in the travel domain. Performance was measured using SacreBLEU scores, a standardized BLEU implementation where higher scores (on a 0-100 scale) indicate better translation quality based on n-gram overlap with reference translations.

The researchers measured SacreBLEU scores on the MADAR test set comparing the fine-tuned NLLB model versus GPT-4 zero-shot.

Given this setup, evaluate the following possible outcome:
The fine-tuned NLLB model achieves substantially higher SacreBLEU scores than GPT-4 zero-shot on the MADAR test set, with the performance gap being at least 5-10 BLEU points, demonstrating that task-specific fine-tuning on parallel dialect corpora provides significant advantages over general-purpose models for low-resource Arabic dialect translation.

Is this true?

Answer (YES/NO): YES